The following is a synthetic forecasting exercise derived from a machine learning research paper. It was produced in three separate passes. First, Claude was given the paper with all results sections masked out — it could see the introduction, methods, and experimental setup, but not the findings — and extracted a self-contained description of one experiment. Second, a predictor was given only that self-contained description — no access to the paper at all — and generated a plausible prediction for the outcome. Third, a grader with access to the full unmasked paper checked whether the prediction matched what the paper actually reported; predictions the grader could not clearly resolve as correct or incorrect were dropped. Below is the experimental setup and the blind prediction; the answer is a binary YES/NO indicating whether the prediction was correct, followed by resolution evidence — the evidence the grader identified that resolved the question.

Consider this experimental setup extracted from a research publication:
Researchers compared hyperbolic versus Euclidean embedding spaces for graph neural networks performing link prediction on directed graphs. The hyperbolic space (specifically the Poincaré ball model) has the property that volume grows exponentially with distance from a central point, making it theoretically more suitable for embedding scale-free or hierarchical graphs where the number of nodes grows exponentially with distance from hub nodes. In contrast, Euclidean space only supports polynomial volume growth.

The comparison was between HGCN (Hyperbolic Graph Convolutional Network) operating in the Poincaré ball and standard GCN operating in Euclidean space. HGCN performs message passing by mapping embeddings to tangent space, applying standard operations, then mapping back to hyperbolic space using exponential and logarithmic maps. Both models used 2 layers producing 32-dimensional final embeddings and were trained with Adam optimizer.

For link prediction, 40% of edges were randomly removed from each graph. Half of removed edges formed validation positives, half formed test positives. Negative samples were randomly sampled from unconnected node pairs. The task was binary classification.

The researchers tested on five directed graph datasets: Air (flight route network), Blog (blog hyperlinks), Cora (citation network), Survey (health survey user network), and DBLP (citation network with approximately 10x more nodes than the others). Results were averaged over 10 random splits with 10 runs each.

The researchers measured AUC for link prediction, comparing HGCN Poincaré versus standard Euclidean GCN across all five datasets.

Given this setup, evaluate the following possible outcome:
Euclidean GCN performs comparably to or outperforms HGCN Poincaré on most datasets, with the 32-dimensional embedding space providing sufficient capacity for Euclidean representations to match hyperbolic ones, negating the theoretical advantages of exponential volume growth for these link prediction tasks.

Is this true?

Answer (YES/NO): NO